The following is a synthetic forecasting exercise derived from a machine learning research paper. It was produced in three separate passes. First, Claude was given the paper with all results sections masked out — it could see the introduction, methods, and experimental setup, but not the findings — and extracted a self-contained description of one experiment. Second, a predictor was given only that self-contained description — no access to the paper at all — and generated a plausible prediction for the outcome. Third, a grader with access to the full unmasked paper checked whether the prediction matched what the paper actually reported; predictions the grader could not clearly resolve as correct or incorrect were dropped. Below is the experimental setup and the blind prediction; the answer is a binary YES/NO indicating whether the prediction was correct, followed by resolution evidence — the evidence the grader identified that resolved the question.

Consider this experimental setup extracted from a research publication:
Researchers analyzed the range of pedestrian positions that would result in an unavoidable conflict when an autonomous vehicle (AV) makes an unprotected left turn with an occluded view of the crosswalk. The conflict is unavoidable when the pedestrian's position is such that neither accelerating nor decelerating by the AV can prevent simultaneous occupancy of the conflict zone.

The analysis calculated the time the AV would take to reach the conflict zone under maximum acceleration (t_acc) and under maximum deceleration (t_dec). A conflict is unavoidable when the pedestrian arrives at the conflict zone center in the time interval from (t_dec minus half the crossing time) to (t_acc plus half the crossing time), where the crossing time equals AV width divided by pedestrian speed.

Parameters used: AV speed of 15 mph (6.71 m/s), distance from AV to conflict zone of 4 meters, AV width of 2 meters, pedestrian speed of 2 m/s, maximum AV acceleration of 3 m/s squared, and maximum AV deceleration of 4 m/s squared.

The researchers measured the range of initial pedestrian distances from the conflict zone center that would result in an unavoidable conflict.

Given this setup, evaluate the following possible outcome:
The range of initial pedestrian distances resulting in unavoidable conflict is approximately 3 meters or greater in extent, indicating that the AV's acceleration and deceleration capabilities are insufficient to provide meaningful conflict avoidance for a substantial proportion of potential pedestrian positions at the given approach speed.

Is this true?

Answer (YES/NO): NO